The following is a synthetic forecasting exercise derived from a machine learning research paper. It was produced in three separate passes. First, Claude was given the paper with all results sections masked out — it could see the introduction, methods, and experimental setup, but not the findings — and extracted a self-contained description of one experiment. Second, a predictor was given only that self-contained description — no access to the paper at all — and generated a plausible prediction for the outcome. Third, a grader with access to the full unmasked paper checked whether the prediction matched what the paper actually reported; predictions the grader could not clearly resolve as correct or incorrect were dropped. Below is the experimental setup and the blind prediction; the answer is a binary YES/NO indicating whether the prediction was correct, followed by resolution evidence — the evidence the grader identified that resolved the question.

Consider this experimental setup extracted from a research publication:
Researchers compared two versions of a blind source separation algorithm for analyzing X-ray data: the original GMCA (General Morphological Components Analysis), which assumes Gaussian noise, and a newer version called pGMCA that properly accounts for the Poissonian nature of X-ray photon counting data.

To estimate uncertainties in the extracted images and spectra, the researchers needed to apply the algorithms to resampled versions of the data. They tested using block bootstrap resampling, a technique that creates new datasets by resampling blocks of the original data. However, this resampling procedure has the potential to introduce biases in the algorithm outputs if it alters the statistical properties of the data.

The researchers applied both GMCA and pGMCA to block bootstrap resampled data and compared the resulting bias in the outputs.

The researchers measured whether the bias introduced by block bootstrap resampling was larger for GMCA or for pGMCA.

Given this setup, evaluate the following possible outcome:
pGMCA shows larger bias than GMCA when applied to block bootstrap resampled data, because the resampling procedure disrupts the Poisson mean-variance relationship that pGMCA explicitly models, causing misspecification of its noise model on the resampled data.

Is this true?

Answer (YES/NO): YES